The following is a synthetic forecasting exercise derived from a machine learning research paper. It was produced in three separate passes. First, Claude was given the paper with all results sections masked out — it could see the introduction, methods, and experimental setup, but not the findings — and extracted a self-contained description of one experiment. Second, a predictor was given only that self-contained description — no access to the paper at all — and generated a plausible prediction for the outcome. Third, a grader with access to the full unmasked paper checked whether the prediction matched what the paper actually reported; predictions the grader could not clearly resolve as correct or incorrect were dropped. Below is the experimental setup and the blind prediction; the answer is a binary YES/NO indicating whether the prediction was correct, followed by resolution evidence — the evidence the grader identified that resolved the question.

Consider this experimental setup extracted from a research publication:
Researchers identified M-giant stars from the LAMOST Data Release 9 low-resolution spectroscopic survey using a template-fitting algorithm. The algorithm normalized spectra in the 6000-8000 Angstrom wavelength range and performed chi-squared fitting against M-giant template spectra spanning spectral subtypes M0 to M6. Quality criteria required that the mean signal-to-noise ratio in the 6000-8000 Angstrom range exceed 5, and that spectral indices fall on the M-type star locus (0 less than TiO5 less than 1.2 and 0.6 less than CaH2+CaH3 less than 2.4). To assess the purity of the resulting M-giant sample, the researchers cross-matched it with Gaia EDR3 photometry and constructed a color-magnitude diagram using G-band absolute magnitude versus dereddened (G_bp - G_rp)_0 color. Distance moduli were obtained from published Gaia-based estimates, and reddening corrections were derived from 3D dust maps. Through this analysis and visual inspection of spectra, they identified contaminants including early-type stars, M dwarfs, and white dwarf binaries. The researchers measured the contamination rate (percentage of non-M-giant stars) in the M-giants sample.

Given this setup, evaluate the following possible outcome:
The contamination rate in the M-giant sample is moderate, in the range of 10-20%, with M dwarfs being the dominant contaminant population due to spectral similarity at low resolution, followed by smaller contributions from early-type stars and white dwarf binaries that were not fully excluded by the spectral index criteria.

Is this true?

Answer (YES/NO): NO